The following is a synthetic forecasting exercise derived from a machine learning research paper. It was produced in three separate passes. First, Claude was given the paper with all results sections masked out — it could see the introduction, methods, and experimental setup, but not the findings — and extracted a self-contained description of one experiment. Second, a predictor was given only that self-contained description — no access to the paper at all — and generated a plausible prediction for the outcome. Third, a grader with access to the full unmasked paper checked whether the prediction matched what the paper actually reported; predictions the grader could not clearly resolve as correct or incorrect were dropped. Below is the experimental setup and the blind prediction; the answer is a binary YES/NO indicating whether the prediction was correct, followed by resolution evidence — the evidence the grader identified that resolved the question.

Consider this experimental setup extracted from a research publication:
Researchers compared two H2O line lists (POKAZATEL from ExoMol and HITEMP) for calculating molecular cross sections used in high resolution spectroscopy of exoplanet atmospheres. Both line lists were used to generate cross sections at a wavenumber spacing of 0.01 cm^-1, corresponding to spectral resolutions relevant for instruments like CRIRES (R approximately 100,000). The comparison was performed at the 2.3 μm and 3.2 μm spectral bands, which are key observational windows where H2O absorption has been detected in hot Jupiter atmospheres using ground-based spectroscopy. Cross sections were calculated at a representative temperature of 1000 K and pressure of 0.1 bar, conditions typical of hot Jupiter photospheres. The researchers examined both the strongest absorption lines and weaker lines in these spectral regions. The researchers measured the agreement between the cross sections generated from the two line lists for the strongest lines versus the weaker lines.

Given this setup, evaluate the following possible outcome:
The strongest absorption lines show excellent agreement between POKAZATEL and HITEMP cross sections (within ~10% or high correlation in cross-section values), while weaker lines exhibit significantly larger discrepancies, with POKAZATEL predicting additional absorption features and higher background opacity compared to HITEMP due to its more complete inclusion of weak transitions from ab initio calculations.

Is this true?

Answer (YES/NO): NO